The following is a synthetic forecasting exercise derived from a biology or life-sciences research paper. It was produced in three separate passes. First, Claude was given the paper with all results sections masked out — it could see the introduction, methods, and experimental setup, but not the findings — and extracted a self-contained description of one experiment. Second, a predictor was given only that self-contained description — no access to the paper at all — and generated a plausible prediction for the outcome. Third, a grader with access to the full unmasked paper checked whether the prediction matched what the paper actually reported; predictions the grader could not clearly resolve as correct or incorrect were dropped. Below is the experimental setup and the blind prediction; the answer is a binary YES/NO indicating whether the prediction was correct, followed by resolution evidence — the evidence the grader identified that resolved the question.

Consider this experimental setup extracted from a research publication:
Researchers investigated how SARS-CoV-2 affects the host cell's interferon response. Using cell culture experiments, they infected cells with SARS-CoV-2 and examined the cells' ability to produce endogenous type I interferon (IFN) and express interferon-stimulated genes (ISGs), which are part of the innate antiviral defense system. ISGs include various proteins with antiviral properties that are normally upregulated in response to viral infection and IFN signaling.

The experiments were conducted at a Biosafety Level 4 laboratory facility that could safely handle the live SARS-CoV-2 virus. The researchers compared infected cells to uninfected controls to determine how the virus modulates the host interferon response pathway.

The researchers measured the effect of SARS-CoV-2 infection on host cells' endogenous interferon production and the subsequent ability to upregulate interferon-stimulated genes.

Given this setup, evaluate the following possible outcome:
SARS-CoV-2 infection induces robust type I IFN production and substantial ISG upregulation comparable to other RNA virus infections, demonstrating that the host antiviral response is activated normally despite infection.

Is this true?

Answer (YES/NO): NO